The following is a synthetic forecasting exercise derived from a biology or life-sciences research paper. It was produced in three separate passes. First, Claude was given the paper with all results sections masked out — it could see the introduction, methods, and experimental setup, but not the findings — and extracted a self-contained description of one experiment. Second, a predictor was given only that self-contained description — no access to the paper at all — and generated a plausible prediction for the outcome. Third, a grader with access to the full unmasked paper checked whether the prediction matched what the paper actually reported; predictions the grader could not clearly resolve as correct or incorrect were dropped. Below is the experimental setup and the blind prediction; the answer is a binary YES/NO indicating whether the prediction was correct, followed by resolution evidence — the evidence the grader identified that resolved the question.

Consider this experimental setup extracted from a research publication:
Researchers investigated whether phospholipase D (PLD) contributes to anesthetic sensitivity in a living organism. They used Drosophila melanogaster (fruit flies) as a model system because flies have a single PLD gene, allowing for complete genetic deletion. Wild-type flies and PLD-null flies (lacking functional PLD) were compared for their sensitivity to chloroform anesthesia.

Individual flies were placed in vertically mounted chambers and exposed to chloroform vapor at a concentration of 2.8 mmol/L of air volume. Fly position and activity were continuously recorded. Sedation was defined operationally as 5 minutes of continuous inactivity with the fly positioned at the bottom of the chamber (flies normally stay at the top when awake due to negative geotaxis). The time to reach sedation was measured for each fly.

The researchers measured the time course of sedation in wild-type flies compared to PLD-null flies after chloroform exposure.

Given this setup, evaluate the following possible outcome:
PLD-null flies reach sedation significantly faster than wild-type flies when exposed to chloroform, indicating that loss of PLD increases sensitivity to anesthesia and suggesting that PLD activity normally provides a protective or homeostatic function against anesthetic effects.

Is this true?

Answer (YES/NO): NO